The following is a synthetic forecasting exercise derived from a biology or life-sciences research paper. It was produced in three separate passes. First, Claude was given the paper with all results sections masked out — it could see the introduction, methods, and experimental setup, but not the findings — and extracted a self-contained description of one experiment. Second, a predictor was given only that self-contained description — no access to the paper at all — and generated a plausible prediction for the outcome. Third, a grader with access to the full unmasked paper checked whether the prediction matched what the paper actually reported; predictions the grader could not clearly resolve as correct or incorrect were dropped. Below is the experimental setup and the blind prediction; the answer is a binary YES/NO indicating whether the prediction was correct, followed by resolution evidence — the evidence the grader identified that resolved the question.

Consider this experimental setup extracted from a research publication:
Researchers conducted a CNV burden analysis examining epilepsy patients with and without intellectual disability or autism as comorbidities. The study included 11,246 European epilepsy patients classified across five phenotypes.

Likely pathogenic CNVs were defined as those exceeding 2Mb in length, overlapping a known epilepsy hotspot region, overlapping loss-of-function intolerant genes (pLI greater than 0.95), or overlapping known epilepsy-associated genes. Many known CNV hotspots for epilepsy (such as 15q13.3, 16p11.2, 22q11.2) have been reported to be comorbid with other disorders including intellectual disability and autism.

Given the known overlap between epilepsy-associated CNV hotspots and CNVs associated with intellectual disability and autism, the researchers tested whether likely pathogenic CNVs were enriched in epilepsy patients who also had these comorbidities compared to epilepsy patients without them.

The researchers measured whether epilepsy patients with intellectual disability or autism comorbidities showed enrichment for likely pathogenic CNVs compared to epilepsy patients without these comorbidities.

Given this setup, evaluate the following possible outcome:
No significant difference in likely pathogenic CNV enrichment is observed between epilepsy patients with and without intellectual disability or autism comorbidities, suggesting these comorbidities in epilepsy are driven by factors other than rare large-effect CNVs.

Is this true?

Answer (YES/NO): YES